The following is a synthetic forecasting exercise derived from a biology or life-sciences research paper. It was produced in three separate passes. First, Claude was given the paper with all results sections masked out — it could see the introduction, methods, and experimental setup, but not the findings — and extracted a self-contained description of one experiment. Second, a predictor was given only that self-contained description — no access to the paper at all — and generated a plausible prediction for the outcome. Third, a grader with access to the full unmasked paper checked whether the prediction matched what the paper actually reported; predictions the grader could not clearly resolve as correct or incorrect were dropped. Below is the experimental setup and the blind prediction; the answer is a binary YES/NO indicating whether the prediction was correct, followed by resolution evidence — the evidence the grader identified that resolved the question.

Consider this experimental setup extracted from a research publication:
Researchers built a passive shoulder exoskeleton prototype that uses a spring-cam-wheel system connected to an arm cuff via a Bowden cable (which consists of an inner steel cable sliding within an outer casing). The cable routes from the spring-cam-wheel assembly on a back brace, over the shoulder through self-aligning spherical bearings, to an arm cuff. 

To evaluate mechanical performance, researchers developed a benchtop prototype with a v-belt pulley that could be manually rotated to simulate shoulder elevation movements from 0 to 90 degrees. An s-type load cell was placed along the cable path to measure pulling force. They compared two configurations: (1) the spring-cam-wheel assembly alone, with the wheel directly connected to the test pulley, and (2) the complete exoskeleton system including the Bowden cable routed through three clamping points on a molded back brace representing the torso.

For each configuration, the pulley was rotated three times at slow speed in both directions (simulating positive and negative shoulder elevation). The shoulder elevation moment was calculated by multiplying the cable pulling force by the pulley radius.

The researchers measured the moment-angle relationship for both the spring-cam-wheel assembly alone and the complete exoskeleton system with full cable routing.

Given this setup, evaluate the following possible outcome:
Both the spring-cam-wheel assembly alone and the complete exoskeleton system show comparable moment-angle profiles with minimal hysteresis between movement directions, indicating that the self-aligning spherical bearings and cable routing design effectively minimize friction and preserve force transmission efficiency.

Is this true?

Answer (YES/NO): NO